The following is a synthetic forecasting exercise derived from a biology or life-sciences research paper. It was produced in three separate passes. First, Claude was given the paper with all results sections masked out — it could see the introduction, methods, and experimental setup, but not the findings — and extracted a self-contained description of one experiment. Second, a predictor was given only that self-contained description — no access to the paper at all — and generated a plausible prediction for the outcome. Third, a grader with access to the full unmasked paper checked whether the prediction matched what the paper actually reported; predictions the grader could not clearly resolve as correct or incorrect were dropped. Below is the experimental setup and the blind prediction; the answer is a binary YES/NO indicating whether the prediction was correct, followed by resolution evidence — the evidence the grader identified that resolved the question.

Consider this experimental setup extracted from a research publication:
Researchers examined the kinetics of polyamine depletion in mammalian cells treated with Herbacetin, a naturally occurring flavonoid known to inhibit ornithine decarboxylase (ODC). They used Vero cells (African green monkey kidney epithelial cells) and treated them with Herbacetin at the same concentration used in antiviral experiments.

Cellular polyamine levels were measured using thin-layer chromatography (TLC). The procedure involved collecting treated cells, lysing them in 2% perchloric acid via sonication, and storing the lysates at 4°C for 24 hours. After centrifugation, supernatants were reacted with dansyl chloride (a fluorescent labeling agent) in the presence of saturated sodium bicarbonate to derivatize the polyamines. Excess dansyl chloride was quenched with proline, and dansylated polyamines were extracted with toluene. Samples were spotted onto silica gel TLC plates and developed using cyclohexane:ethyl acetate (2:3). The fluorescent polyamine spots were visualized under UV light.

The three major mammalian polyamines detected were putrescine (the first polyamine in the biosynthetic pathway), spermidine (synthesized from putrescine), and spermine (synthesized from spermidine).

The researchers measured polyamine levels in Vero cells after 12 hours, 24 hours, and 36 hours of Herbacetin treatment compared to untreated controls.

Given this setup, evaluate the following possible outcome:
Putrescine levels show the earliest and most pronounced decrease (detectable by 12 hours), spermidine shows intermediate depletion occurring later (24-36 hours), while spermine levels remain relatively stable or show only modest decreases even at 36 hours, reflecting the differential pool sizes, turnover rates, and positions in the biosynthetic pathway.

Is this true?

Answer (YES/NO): NO